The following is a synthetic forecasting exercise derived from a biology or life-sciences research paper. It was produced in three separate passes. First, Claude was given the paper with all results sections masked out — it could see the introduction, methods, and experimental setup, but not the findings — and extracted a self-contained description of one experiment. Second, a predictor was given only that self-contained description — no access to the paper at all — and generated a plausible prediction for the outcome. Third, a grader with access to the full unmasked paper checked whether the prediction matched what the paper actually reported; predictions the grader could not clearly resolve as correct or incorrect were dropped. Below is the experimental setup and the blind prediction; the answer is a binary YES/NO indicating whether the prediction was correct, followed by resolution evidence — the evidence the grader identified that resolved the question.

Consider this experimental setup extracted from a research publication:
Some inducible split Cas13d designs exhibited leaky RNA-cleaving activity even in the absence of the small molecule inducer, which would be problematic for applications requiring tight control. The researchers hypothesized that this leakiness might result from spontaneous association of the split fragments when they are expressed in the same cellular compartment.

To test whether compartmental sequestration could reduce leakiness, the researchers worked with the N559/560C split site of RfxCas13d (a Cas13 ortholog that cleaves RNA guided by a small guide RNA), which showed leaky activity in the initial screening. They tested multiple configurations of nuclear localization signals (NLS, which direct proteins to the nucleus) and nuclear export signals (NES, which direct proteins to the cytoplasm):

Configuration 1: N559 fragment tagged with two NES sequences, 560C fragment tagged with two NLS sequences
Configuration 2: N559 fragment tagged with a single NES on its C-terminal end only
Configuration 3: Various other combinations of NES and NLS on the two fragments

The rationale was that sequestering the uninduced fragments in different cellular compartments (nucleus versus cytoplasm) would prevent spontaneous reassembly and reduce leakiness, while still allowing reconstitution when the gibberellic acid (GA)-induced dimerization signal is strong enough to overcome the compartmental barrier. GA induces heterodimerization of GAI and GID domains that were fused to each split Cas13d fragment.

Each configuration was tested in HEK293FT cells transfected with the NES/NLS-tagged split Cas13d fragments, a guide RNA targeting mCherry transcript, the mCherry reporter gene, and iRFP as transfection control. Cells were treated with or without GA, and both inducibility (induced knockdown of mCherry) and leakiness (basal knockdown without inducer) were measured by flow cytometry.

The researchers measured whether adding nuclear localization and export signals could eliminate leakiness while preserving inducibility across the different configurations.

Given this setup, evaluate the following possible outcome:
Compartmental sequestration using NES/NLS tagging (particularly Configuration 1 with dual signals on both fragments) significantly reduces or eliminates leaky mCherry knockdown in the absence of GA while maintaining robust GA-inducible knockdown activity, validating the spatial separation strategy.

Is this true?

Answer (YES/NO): YES